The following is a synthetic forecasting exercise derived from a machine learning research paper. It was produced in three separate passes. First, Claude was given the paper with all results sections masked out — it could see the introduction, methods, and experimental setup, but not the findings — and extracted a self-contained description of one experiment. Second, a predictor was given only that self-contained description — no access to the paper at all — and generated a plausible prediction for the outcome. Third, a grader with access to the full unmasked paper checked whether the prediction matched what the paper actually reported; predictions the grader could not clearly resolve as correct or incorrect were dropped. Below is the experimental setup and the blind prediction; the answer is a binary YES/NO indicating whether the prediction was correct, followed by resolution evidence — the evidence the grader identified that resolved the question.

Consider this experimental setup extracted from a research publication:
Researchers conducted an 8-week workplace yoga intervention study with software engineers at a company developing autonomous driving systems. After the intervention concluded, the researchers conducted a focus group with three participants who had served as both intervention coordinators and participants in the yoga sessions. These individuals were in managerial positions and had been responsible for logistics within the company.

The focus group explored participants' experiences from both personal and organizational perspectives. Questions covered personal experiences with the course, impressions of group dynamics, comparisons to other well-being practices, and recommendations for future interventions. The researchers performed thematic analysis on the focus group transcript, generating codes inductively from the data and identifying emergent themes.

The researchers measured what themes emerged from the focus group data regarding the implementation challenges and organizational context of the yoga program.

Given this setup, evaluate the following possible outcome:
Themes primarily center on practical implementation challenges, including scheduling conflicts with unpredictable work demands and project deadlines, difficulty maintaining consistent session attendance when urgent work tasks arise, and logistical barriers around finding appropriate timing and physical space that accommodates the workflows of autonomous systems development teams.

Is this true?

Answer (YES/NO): NO